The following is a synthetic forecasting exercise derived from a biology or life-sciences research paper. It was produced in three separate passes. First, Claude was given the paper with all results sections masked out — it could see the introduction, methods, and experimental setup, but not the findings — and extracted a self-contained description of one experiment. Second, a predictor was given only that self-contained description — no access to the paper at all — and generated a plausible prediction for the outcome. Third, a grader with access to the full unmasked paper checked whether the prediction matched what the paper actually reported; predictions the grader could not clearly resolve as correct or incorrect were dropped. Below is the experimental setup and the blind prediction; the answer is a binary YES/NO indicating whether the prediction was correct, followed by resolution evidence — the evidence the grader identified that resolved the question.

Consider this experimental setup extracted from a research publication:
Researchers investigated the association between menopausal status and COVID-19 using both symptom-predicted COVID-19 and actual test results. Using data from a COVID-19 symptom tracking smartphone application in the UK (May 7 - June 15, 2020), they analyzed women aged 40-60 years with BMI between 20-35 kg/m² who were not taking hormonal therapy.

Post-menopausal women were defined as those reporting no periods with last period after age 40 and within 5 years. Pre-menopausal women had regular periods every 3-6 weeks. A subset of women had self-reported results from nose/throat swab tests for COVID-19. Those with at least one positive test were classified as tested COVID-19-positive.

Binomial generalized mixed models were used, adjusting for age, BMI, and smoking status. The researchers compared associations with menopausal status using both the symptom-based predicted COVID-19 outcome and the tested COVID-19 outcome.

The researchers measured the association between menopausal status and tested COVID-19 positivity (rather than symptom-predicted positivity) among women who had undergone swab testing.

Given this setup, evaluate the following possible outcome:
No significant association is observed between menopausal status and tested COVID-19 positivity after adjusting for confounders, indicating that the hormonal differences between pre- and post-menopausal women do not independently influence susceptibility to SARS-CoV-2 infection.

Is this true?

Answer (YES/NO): NO